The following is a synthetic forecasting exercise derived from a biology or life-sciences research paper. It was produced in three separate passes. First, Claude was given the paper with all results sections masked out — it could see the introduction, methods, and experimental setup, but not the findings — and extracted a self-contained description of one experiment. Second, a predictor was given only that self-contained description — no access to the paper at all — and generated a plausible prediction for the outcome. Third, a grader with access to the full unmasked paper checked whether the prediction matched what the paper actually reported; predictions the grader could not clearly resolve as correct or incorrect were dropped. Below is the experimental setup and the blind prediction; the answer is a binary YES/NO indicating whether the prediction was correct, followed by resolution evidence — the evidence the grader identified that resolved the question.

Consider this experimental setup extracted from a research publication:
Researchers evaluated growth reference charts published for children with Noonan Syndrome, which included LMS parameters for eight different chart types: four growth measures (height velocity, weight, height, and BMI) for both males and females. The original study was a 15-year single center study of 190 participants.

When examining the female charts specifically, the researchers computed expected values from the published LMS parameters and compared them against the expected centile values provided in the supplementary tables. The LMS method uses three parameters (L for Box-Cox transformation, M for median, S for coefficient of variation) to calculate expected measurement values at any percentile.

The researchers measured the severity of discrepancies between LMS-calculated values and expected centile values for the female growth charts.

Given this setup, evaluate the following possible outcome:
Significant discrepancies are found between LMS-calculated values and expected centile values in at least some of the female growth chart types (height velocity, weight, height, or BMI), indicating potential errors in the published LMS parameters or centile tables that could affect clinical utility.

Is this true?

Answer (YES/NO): YES